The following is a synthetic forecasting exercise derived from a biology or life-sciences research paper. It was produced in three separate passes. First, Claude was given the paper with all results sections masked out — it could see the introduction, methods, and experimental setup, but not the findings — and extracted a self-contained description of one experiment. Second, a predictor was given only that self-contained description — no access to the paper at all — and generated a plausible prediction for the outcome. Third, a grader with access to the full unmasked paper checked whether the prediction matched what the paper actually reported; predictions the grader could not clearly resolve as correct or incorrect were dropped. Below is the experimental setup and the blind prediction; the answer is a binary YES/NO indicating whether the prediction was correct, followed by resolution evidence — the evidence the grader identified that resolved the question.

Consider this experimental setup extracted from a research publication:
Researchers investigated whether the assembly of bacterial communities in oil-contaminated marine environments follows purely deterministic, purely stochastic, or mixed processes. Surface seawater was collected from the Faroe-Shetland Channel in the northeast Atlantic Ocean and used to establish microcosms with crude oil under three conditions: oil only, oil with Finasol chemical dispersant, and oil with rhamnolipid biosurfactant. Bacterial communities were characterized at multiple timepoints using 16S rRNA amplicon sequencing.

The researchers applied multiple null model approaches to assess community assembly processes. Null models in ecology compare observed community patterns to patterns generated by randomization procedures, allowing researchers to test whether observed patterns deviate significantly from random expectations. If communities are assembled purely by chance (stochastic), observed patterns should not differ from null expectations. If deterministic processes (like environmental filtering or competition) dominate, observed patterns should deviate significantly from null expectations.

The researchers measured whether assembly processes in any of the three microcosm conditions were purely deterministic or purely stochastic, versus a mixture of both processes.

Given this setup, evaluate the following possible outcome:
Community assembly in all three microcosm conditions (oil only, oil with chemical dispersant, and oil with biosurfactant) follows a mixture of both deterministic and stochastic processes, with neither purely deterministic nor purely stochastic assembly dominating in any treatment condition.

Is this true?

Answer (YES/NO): YES